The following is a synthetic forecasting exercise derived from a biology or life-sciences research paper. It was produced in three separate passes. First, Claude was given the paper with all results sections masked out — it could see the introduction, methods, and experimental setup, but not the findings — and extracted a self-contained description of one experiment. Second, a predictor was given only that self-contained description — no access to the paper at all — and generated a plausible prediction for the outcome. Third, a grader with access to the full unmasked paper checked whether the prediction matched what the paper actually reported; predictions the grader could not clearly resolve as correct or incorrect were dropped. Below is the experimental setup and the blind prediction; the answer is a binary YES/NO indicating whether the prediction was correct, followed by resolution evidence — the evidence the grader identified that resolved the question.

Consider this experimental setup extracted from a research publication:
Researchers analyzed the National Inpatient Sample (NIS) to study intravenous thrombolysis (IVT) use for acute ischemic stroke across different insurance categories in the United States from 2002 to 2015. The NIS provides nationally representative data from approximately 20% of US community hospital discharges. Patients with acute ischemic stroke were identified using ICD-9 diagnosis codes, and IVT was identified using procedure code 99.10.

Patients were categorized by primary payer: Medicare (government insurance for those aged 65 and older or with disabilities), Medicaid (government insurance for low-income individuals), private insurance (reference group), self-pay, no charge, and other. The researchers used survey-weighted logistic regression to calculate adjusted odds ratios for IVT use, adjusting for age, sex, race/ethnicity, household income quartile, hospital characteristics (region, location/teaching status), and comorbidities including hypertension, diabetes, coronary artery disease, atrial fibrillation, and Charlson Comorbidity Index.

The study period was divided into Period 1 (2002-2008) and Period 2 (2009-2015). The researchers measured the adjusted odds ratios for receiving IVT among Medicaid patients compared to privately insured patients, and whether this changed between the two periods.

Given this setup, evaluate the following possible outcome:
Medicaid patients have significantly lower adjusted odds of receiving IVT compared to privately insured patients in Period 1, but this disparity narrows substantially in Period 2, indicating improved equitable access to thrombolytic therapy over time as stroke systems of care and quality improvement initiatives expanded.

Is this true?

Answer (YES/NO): NO